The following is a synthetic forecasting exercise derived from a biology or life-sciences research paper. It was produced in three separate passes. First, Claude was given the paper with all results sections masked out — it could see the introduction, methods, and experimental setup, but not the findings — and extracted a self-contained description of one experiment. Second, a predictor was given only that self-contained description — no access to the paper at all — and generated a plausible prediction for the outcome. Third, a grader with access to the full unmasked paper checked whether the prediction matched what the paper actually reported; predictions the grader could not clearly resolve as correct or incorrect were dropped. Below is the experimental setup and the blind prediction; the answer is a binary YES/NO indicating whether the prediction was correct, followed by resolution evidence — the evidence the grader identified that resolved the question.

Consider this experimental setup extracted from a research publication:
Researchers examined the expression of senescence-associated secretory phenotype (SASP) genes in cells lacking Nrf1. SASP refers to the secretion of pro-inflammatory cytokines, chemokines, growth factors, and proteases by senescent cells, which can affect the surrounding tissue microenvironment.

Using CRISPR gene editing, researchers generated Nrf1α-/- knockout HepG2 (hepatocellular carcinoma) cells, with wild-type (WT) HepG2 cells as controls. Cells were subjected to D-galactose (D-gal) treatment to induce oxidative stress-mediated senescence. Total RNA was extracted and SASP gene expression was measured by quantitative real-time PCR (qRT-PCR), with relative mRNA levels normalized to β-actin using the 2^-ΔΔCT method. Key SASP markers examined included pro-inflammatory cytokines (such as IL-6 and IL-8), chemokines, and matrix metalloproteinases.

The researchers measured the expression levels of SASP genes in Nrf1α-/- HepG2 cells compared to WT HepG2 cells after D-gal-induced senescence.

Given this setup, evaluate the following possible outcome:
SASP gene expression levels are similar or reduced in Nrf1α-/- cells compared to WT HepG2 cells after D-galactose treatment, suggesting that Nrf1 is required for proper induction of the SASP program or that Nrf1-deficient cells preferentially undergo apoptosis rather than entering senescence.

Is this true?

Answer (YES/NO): NO